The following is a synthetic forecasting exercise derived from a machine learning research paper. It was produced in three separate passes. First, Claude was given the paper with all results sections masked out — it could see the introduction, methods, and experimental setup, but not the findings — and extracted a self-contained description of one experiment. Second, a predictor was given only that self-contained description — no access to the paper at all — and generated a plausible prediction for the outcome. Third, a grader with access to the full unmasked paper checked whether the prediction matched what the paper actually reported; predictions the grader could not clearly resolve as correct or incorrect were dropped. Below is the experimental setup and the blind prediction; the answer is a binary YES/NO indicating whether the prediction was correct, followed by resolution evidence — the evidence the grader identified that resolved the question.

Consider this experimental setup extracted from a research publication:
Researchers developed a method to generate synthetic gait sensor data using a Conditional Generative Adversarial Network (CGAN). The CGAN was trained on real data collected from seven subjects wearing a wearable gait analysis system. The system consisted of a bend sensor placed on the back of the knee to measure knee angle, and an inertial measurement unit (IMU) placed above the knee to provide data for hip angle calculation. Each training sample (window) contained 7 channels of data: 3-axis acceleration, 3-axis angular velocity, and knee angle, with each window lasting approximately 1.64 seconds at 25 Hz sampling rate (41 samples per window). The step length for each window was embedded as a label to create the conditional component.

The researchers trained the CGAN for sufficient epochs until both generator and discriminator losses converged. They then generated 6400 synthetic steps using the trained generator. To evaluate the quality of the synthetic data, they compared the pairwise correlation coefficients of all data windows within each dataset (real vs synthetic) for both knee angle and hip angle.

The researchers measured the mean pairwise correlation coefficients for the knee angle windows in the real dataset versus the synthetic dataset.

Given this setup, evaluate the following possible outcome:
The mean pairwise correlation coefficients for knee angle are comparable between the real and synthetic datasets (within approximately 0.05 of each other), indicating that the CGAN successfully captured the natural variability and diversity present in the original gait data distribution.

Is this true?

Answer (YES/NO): NO